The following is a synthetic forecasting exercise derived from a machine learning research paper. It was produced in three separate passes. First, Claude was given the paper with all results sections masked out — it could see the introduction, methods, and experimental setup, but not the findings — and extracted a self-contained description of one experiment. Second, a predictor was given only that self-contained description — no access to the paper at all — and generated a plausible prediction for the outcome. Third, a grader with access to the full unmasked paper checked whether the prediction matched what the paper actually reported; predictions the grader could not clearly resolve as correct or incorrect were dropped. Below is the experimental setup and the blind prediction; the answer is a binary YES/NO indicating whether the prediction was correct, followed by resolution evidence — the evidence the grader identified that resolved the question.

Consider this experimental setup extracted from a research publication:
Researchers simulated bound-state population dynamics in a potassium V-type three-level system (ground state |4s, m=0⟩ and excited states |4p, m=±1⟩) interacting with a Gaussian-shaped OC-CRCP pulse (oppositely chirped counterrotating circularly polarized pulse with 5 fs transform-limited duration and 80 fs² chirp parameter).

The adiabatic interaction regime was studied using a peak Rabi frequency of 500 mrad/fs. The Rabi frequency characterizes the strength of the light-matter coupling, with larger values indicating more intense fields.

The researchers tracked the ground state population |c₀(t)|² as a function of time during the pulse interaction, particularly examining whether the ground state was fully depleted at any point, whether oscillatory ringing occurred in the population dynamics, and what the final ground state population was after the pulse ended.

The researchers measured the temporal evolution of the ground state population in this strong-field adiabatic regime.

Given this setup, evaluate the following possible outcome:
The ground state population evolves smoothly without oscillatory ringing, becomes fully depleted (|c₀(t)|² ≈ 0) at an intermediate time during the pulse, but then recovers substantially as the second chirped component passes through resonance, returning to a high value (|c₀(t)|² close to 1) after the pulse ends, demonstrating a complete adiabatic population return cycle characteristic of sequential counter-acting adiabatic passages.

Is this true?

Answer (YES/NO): YES